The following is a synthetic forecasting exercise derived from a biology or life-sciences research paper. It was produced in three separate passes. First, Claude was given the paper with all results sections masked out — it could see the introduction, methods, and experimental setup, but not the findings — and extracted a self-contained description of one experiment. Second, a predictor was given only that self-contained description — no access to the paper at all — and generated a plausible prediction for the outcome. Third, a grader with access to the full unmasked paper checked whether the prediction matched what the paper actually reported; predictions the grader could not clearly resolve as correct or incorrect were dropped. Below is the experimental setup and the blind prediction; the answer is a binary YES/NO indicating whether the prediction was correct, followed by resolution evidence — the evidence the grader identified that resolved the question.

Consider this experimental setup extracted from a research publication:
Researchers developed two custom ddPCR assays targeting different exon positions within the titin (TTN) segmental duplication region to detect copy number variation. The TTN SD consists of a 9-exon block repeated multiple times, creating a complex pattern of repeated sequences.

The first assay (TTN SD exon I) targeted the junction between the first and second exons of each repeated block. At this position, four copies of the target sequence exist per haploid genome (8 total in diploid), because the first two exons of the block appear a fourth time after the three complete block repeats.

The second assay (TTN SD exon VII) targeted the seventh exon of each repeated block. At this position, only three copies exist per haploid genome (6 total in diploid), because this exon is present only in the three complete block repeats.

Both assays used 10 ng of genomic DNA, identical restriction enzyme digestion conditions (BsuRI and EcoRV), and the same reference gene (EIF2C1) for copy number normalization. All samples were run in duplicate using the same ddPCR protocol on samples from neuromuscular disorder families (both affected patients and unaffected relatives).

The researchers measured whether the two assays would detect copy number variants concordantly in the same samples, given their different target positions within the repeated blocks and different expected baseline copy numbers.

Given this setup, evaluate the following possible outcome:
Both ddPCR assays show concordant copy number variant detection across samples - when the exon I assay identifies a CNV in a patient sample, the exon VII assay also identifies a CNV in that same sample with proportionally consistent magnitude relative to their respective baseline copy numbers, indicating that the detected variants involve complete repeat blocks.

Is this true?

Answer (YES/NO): YES